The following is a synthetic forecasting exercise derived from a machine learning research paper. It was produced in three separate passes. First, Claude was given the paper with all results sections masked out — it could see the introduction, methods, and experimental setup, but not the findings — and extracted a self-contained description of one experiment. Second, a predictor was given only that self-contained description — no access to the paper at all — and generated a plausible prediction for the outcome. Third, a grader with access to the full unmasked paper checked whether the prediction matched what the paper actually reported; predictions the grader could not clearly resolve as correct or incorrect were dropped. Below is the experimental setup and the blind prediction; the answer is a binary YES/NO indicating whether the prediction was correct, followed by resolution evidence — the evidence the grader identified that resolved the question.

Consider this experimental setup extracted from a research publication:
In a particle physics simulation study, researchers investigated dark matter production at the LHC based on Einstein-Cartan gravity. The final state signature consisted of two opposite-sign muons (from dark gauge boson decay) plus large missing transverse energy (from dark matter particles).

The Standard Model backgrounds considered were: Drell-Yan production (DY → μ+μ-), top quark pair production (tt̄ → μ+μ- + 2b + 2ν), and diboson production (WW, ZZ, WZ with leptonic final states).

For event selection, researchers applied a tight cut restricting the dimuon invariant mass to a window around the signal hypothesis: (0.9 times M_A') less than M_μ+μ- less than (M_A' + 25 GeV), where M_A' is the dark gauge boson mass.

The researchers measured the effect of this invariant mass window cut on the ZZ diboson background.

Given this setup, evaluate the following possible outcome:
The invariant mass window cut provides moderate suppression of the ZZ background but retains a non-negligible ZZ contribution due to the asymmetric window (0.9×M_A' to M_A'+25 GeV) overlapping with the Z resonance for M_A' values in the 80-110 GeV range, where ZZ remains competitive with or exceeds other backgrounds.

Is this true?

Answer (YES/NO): NO